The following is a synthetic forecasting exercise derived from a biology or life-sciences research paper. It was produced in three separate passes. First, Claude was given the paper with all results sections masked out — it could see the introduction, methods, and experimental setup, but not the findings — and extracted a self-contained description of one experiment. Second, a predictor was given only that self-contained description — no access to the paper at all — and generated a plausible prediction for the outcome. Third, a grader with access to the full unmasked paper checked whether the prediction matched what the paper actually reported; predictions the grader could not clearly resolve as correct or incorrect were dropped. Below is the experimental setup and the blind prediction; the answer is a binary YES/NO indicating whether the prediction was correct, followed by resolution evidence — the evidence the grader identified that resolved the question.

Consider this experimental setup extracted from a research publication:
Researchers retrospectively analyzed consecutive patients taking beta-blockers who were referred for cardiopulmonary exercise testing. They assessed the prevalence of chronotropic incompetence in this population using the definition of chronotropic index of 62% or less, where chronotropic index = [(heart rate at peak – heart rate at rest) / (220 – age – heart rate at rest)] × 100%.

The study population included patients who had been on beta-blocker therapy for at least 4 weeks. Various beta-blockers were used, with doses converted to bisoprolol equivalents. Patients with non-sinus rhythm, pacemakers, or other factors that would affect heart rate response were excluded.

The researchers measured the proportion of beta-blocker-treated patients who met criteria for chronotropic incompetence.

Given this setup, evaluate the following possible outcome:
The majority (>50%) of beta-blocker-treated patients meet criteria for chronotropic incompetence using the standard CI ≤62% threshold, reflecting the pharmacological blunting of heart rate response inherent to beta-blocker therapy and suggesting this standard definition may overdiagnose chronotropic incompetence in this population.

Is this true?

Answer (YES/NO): YES